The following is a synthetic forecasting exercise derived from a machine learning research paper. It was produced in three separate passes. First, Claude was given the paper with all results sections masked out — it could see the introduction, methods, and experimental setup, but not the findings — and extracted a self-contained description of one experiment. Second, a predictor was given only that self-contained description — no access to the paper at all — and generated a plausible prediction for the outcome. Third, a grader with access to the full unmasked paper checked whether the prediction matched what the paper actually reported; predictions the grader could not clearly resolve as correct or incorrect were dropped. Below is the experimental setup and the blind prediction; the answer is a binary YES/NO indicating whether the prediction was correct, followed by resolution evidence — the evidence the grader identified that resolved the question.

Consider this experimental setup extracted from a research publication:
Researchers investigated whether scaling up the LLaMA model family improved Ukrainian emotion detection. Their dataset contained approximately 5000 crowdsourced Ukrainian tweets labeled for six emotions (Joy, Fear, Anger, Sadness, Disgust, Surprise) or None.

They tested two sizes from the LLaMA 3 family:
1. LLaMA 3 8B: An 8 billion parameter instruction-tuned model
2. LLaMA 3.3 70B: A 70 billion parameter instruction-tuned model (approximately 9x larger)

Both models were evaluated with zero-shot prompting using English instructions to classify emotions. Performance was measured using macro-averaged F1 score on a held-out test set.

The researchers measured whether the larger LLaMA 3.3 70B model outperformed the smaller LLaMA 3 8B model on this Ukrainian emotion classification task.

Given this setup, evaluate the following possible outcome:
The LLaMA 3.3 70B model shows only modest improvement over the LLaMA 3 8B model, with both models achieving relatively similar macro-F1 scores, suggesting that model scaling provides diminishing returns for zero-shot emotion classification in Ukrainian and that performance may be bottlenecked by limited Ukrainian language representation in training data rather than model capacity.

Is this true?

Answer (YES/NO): NO